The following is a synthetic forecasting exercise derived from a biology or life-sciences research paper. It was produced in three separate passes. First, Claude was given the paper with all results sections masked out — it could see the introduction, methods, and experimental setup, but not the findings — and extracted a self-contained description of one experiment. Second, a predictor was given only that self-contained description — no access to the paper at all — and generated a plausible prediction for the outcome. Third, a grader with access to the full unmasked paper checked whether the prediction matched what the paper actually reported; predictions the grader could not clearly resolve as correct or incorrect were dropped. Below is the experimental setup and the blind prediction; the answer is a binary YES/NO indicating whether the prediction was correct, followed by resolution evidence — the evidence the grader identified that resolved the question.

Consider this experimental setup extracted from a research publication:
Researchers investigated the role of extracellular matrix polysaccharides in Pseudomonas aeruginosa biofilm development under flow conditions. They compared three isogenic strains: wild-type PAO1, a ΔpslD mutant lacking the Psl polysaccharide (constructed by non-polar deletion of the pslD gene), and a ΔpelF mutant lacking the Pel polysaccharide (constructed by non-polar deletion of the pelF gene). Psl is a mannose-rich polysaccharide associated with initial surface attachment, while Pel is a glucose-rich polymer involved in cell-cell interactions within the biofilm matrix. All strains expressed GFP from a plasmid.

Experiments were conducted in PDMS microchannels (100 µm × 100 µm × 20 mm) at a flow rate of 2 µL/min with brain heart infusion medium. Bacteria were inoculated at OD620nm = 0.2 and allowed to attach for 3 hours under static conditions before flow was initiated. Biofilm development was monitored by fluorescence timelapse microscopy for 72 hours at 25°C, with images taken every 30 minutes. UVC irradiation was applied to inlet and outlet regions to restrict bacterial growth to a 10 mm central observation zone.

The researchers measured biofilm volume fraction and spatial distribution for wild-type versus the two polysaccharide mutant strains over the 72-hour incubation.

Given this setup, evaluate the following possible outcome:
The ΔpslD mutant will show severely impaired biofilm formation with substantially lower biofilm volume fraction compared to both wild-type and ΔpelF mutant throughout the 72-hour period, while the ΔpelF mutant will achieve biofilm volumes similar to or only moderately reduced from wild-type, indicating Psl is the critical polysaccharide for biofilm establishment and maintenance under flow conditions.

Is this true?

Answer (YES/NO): YES